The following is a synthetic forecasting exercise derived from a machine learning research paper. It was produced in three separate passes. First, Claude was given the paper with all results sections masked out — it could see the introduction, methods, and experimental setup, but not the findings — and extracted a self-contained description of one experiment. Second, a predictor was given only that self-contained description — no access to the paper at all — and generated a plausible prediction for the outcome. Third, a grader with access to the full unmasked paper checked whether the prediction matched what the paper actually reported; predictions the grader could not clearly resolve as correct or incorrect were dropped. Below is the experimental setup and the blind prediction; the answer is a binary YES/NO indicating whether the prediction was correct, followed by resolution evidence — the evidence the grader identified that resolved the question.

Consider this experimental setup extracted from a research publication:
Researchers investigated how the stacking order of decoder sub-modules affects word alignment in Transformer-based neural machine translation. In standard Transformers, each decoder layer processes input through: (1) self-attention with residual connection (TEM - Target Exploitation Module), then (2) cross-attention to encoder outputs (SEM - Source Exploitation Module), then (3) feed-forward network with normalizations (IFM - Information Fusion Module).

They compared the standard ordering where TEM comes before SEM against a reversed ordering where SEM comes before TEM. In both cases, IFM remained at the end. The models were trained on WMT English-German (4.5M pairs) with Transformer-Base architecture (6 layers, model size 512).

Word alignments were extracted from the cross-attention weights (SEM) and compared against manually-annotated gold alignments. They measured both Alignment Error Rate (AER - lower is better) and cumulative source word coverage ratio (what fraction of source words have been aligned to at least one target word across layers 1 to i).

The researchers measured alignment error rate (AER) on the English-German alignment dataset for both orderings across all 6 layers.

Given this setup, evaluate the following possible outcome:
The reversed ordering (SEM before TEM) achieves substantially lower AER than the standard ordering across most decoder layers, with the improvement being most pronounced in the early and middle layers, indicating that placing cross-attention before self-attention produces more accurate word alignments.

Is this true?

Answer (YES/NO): NO